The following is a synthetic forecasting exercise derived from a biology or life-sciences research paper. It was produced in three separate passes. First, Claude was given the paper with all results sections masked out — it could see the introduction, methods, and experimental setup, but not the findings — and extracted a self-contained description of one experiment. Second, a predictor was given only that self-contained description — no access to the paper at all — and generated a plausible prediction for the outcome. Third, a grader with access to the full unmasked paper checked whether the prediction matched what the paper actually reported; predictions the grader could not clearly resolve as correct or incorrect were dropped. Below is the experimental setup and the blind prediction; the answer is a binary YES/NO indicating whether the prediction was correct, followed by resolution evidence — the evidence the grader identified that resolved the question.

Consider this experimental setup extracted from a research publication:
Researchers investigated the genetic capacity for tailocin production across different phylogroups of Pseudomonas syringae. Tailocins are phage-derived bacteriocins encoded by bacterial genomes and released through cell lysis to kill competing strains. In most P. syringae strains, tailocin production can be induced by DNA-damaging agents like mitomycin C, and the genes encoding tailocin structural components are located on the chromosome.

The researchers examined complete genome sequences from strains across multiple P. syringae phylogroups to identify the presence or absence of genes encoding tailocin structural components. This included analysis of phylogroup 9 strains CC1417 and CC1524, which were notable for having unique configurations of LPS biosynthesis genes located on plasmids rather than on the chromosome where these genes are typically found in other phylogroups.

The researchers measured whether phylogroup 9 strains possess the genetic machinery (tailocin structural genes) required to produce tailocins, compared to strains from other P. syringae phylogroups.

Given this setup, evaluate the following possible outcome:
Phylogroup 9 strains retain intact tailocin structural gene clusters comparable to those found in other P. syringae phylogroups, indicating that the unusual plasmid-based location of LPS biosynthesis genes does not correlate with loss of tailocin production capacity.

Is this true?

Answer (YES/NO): NO